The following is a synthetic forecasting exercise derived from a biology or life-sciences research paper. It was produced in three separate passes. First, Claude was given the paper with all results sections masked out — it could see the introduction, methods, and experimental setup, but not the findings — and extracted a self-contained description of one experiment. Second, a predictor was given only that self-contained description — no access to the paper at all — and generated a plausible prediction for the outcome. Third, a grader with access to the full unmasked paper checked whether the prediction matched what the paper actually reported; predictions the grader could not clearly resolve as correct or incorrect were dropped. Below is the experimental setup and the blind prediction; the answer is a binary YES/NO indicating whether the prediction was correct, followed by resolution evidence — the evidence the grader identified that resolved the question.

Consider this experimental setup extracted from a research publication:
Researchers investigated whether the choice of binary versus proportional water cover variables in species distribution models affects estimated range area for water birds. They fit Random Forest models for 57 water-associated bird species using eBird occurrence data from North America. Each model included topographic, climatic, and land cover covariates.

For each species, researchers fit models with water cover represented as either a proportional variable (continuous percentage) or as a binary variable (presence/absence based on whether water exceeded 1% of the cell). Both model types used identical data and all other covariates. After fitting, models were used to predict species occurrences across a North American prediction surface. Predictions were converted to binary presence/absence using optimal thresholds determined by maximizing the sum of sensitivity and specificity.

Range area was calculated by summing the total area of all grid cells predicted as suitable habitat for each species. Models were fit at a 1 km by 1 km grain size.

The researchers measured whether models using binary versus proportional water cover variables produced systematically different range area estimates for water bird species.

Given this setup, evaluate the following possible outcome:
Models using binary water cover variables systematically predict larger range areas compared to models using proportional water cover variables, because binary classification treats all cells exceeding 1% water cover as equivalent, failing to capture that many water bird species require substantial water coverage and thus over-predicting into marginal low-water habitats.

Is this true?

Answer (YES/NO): NO